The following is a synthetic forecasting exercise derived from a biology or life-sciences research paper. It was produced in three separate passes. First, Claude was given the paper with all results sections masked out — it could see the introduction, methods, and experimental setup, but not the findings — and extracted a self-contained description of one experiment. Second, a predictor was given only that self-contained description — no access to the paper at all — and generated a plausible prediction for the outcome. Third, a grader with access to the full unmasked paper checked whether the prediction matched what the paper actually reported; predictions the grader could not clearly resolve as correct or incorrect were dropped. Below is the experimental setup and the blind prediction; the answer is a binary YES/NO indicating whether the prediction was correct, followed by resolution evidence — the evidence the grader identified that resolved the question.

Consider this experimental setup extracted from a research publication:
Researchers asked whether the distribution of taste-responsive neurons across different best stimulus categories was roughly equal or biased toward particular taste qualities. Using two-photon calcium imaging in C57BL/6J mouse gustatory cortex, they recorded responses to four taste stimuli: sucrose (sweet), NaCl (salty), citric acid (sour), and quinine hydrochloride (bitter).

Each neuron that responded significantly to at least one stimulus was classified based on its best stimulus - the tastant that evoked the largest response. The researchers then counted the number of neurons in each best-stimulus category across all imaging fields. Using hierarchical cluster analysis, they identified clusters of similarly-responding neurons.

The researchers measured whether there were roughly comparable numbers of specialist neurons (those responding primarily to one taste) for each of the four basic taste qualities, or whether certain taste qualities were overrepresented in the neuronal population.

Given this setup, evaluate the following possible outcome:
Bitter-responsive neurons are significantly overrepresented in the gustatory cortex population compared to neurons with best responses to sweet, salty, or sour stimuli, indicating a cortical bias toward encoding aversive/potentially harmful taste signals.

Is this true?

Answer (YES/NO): NO